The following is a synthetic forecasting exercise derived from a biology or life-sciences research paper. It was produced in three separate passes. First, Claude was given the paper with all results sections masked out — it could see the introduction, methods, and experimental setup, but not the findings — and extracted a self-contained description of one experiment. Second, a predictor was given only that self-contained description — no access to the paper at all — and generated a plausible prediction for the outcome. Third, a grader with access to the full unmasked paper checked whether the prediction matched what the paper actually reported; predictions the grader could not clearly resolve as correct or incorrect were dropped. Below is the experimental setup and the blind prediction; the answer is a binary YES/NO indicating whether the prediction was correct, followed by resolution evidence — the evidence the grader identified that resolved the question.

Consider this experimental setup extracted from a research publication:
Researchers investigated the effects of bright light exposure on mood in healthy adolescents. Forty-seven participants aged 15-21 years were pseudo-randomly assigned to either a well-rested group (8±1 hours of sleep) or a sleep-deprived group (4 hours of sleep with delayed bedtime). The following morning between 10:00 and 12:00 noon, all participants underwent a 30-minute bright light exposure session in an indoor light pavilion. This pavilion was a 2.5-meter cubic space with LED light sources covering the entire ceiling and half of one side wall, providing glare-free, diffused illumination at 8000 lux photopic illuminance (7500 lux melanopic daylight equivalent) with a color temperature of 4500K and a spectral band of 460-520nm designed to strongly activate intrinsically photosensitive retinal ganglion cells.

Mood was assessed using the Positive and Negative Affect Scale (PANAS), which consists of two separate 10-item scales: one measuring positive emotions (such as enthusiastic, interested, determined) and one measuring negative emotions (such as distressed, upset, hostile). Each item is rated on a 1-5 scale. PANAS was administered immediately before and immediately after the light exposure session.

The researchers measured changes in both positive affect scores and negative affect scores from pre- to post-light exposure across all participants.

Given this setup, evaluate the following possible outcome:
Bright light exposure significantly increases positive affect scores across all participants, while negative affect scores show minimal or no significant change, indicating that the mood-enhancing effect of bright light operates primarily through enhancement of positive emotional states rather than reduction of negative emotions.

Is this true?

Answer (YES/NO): NO